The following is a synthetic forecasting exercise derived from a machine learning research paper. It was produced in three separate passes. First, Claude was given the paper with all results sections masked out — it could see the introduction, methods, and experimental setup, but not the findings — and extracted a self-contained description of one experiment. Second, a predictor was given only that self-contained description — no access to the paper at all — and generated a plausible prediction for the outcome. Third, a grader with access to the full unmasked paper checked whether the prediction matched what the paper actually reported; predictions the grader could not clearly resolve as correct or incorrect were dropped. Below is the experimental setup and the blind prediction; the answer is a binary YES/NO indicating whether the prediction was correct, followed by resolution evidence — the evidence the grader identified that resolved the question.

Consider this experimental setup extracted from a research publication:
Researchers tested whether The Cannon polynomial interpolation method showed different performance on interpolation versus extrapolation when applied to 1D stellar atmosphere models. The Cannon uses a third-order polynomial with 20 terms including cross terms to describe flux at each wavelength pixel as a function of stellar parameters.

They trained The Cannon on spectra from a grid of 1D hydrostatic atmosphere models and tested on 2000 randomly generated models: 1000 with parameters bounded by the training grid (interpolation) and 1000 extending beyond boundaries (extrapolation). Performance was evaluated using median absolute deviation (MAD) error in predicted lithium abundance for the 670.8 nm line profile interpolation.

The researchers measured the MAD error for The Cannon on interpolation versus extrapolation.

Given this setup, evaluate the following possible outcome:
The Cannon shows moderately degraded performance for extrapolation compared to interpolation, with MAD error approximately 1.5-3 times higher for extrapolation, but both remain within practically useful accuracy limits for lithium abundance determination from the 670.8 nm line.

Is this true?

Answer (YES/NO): NO